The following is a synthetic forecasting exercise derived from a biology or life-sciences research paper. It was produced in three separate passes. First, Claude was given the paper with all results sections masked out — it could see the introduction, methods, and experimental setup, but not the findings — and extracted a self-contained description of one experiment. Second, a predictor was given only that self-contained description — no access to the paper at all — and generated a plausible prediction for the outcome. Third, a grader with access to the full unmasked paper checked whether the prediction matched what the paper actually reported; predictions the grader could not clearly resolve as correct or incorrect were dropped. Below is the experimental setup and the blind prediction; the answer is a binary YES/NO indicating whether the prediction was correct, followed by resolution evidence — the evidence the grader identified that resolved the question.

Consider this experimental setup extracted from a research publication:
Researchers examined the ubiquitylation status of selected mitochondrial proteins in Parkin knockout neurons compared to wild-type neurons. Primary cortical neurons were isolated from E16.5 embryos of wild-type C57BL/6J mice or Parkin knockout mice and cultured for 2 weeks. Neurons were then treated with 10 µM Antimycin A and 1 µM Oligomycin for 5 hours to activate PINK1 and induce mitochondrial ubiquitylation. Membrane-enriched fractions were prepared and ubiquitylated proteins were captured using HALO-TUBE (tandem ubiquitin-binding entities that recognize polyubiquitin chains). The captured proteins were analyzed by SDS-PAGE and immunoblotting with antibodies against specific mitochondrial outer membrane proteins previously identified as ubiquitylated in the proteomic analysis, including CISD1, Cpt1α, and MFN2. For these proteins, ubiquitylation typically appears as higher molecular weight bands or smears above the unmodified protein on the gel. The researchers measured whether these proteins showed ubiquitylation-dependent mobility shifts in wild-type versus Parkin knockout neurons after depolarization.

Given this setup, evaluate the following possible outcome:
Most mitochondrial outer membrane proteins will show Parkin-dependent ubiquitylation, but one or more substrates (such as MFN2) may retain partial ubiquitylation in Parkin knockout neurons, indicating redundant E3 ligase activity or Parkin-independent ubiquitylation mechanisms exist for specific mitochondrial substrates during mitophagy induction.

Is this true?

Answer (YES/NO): NO